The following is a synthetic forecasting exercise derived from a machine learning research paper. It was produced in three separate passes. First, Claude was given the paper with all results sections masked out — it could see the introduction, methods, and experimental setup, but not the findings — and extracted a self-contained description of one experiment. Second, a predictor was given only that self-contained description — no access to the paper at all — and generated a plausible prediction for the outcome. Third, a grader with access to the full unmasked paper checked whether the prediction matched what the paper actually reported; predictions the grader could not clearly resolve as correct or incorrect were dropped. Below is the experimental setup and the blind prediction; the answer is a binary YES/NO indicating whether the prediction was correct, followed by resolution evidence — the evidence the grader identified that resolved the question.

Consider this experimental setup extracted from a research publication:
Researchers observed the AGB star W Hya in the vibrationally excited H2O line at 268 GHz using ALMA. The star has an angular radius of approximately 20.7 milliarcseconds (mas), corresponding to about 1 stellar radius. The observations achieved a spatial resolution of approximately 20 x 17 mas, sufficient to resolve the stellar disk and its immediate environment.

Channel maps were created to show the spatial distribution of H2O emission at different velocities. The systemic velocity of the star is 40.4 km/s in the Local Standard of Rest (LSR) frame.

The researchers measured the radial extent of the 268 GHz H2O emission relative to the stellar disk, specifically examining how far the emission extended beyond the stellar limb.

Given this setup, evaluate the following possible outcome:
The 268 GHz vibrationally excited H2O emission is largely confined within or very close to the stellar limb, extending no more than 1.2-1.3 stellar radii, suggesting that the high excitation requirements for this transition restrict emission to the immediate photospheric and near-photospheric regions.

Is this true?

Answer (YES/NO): NO